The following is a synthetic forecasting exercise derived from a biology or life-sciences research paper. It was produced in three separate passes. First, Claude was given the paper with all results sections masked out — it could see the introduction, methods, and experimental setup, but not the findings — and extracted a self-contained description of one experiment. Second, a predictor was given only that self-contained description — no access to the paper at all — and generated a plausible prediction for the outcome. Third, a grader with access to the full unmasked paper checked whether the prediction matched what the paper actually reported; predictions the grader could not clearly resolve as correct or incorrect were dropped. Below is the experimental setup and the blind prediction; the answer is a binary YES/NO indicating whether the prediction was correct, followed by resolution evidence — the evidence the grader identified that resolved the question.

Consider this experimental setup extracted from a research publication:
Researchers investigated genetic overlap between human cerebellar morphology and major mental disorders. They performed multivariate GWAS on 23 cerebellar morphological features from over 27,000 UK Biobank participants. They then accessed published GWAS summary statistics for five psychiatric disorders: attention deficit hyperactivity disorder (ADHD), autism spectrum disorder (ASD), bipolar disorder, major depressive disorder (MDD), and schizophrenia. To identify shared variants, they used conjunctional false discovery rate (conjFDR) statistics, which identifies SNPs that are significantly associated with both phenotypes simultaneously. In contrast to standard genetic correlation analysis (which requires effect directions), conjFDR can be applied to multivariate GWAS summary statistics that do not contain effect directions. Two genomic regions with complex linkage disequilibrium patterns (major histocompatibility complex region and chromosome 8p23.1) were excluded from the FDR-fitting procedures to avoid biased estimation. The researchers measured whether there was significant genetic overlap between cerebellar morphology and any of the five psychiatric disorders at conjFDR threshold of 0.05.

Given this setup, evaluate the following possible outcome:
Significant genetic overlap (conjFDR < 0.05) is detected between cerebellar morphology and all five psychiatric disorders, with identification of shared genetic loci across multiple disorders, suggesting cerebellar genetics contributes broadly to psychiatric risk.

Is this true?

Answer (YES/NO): YES